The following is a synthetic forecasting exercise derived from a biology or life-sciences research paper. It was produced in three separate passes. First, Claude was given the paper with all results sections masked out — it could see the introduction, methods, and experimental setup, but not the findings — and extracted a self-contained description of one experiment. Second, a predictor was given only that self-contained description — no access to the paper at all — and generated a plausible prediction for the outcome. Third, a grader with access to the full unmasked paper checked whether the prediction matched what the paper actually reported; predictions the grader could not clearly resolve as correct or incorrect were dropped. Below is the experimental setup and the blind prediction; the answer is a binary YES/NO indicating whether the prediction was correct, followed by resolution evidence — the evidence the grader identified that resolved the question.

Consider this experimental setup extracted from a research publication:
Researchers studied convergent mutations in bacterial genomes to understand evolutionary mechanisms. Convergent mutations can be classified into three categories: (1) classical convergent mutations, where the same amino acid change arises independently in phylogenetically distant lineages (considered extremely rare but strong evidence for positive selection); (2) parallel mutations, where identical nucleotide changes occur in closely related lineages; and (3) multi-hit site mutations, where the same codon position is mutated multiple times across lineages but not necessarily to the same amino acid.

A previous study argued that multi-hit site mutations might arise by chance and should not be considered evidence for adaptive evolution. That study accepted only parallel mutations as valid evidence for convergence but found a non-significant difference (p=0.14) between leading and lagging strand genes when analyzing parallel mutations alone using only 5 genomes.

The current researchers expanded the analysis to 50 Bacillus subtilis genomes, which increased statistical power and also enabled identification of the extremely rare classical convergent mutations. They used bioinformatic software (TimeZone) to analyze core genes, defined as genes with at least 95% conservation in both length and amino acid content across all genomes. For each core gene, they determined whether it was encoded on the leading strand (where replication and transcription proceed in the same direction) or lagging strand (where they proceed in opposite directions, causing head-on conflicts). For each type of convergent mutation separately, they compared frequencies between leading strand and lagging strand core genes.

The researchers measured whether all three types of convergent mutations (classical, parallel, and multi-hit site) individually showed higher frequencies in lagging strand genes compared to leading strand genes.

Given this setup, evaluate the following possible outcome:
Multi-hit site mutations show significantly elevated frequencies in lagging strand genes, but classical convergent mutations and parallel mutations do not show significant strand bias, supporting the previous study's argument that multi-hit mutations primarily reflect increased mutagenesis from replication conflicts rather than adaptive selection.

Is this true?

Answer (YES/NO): NO